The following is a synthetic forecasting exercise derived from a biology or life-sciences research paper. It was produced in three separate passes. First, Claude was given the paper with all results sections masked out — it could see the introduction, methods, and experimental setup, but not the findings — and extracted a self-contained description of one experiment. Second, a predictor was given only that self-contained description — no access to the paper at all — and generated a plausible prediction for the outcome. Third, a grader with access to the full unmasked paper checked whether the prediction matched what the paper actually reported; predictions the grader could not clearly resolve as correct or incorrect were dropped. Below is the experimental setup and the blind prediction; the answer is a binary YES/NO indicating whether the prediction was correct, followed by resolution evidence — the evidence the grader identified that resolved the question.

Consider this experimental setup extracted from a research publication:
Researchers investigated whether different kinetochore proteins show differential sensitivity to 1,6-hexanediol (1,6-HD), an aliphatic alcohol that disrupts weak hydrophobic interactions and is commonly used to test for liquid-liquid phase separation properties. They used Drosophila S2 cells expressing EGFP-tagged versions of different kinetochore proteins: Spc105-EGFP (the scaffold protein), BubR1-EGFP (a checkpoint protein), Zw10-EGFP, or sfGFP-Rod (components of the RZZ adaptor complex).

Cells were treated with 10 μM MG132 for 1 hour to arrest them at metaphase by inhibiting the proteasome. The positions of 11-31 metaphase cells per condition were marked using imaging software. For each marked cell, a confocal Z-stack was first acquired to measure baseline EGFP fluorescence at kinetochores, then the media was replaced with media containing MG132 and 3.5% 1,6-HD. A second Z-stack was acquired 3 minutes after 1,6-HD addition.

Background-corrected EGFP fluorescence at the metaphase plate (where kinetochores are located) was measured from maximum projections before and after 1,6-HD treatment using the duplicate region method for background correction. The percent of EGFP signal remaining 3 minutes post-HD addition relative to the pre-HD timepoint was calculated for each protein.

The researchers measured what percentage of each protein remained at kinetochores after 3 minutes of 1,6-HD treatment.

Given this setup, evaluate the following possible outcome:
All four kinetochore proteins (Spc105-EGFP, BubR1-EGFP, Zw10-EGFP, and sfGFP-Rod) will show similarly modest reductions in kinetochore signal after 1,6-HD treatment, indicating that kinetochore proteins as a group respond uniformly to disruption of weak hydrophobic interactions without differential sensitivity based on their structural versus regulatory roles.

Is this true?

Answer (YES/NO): NO